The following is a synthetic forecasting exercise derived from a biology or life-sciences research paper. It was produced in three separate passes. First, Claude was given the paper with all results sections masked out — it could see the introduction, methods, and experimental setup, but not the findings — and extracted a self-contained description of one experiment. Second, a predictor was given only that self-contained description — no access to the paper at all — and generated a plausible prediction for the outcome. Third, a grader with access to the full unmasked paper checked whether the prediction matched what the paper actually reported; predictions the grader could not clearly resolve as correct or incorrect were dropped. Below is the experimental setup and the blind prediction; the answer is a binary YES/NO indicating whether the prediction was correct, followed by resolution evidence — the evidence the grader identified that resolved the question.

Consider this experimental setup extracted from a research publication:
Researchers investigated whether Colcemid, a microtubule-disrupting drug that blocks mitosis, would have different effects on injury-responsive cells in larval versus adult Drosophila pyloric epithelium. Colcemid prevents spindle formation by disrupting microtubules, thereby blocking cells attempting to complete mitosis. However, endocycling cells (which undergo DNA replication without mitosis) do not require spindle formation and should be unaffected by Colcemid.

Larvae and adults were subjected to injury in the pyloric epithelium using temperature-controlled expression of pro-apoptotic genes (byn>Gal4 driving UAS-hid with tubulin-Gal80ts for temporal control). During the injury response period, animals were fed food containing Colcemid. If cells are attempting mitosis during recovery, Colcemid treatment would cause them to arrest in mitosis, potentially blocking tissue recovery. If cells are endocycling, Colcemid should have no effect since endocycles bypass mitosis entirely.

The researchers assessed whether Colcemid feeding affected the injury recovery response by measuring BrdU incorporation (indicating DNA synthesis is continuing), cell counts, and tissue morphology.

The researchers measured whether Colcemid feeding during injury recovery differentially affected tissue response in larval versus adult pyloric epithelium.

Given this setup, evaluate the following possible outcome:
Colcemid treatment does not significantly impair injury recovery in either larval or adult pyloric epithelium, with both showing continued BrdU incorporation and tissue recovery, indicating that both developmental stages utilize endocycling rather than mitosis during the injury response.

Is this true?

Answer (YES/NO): NO